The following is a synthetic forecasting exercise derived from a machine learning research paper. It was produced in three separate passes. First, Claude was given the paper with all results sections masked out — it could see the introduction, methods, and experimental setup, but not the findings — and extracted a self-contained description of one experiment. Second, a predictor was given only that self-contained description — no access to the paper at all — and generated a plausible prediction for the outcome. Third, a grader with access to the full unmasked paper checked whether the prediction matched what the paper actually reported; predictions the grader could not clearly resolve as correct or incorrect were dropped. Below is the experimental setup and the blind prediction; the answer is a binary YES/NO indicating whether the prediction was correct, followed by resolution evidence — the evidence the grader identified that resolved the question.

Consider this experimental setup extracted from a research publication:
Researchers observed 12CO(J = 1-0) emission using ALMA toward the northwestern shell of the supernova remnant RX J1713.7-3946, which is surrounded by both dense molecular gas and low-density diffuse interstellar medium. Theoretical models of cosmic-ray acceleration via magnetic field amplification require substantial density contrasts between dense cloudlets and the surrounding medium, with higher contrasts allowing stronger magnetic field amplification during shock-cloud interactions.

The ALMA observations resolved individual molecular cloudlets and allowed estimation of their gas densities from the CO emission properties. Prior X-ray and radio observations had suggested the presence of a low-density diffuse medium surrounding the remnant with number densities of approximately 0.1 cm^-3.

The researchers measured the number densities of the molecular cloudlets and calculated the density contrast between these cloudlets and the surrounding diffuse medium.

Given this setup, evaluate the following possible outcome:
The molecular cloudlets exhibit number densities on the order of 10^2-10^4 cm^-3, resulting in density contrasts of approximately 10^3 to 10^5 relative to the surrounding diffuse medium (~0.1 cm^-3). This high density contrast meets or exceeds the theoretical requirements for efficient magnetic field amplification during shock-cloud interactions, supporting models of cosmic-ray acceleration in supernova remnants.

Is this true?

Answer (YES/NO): YES